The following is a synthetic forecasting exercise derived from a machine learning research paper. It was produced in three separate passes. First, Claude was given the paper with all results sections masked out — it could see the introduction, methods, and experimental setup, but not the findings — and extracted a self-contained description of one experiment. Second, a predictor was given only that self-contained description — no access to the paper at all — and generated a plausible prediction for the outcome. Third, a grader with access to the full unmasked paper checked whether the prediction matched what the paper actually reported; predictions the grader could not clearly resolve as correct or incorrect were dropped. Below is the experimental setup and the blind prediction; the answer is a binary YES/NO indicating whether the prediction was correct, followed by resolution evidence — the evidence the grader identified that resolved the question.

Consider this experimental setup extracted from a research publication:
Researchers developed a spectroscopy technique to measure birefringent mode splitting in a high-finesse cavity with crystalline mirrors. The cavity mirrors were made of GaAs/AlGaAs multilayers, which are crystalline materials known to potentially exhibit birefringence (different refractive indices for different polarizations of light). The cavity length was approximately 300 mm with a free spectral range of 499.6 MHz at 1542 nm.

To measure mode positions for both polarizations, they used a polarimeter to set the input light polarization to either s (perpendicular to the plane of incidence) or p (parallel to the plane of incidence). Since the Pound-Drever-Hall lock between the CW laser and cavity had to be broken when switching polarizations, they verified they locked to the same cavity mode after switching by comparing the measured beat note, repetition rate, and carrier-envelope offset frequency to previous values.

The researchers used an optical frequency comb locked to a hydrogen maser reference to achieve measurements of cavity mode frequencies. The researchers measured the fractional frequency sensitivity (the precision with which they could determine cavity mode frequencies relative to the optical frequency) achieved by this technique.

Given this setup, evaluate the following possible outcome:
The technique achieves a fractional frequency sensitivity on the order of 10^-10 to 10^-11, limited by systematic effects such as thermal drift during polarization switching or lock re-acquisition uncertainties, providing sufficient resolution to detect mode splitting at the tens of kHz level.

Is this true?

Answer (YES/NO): NO